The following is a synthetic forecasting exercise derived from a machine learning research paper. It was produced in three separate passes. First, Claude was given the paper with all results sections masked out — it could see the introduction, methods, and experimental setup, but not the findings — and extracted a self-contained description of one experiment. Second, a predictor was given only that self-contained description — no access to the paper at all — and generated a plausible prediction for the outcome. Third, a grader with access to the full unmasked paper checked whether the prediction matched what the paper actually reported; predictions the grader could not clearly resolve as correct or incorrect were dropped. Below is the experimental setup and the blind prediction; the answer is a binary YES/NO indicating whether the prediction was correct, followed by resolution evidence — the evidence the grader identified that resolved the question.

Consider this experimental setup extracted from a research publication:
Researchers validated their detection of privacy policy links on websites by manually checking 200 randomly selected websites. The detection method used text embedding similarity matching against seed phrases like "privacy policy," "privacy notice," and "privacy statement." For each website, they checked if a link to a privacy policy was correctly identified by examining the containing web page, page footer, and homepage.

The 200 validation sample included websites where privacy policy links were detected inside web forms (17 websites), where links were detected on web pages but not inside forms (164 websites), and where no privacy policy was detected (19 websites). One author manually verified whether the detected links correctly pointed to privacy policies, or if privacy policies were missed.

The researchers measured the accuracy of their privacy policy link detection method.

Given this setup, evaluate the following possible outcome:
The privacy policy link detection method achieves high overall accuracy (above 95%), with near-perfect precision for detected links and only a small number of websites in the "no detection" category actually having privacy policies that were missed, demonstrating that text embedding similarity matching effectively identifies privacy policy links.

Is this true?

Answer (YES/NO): NO